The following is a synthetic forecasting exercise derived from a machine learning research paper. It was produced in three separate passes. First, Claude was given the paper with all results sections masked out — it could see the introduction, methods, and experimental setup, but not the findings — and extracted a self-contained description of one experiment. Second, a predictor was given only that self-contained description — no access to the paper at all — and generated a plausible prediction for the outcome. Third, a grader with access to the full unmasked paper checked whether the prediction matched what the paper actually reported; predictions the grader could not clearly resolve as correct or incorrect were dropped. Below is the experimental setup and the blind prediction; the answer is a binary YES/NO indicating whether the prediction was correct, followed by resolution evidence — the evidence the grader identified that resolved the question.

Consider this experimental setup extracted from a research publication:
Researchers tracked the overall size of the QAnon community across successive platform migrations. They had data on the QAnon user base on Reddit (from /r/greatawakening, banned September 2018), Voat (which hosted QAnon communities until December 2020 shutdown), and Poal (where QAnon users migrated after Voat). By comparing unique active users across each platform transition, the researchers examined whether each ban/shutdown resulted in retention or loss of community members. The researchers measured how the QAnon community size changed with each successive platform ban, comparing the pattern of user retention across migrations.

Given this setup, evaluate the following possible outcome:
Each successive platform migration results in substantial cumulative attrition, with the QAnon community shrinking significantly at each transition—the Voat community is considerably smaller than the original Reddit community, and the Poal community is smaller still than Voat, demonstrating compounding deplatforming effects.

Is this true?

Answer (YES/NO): YES